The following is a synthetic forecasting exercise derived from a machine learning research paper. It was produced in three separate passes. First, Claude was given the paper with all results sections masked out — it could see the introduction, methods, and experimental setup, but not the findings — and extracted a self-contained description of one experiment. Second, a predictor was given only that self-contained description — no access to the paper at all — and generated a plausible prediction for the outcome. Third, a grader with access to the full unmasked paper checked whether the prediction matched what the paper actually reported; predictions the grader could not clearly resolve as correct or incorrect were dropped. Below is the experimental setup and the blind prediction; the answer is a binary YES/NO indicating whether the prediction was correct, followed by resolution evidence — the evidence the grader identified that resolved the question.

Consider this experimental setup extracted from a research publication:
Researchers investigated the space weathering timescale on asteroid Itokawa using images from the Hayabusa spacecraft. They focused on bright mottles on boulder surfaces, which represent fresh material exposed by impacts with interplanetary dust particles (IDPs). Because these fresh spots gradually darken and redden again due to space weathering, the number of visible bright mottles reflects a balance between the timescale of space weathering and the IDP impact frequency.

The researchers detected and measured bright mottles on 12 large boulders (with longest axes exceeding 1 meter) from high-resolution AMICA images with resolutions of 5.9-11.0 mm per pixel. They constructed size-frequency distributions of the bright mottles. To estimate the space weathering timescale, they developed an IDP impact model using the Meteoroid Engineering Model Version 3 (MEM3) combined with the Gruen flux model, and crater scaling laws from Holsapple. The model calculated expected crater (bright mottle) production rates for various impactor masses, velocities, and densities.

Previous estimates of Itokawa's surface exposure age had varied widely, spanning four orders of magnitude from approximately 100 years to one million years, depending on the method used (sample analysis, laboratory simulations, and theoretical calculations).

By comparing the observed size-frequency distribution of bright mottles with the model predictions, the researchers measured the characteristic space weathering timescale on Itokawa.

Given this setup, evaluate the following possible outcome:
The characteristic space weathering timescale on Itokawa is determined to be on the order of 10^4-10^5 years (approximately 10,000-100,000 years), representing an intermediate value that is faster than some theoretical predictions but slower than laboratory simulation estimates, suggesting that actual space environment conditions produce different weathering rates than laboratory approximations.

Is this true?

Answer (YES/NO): NO